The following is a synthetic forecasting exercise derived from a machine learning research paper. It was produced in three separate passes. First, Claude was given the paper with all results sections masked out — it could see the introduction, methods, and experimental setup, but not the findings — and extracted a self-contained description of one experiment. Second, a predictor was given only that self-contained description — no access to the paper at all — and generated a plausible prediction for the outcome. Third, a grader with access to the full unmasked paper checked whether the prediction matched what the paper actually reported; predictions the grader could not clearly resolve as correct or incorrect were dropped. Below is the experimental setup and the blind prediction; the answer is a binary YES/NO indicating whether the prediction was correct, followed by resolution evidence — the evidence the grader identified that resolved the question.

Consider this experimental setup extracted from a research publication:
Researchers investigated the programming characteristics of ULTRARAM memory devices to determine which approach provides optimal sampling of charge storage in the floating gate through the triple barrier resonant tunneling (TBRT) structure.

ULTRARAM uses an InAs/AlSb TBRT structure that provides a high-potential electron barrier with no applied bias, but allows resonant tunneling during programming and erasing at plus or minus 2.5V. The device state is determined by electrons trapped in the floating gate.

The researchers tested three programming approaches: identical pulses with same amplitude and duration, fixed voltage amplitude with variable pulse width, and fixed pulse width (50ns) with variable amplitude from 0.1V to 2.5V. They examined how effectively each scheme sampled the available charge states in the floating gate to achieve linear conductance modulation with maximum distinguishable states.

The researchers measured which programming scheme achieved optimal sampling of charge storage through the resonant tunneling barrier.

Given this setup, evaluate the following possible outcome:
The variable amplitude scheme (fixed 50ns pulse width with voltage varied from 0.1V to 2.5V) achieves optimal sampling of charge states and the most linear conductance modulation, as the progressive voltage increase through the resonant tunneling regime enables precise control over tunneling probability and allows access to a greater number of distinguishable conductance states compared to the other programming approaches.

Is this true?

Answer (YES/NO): YES